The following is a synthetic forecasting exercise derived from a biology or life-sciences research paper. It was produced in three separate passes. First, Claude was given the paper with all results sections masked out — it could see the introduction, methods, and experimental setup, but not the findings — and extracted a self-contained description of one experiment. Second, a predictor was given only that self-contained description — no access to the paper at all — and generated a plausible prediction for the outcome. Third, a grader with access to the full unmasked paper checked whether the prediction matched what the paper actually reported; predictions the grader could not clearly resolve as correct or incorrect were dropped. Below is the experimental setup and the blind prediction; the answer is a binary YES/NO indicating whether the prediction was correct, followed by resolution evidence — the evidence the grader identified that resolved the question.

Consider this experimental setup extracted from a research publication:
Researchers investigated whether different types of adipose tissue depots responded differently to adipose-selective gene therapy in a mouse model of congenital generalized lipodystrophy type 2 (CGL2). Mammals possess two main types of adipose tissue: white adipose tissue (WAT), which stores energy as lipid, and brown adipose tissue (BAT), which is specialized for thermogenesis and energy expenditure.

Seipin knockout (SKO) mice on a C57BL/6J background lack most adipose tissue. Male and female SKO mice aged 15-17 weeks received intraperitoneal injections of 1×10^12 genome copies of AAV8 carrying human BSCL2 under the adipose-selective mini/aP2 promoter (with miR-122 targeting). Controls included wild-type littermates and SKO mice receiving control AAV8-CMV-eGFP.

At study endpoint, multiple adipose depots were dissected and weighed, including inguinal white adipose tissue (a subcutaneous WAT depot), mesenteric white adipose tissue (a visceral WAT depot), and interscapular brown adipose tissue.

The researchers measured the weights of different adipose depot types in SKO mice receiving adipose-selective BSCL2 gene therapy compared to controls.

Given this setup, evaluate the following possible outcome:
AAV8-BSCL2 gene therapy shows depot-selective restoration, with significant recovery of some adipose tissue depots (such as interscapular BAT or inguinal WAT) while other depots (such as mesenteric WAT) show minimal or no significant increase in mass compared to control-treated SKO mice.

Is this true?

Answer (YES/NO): NO